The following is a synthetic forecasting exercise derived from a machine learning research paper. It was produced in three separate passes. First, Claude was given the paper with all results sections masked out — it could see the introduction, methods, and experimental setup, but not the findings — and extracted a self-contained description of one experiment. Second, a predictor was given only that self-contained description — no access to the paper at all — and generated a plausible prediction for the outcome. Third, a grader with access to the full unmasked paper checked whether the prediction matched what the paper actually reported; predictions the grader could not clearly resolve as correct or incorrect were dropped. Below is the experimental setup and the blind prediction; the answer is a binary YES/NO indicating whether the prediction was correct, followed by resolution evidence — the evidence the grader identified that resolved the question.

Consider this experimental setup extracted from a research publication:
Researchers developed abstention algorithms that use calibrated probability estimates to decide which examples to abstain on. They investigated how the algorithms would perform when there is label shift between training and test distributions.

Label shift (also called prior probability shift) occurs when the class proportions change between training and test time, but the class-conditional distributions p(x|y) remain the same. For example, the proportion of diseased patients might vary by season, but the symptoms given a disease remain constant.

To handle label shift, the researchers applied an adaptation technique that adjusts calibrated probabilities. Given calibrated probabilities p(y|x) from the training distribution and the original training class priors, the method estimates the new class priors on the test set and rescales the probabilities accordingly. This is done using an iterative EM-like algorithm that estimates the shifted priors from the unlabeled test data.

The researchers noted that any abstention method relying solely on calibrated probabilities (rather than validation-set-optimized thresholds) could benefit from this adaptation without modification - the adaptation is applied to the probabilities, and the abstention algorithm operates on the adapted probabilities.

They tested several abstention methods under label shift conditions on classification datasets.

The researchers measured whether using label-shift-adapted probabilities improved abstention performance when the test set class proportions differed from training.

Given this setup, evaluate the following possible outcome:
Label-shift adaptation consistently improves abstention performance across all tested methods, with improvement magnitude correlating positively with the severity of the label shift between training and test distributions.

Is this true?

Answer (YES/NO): NO